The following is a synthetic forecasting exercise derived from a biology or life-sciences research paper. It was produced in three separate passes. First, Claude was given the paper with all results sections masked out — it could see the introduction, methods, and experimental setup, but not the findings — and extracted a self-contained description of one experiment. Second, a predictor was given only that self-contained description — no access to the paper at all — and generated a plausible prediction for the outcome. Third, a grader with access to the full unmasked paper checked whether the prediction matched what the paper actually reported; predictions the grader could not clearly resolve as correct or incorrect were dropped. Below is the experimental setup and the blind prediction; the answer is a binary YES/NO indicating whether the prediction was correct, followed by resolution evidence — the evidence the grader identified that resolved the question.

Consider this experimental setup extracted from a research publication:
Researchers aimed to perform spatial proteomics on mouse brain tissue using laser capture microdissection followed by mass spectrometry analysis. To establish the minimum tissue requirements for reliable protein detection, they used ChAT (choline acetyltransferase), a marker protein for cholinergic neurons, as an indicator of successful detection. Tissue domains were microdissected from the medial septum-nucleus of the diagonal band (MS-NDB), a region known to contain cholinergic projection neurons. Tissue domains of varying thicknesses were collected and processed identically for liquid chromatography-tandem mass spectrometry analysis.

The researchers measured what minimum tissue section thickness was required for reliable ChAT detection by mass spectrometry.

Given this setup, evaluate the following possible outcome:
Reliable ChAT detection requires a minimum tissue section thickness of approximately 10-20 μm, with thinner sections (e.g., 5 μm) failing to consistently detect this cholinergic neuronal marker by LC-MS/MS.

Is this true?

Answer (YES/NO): NO